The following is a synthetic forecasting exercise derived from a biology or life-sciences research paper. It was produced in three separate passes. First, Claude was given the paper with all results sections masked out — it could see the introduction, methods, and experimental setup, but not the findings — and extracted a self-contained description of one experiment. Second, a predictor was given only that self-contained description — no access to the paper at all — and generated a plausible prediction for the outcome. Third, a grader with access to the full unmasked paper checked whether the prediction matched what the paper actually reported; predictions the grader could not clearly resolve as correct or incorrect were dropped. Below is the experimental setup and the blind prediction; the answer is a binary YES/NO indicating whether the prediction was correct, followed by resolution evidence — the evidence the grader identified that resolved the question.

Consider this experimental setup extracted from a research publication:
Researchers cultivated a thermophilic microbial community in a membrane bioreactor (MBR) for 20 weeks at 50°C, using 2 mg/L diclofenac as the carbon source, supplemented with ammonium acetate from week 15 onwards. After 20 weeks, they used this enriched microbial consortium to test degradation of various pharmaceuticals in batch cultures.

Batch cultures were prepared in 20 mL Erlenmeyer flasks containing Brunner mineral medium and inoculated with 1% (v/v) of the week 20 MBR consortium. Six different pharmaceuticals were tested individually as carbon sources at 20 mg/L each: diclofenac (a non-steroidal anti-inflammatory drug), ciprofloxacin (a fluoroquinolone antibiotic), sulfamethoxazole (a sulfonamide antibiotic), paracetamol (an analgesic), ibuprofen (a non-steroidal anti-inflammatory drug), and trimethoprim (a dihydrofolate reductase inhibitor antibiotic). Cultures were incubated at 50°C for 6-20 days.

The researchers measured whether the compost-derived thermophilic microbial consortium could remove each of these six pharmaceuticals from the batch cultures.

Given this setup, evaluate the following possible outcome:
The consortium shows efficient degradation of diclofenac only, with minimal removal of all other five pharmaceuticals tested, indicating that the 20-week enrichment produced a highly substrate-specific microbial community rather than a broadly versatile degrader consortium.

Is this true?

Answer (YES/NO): NO